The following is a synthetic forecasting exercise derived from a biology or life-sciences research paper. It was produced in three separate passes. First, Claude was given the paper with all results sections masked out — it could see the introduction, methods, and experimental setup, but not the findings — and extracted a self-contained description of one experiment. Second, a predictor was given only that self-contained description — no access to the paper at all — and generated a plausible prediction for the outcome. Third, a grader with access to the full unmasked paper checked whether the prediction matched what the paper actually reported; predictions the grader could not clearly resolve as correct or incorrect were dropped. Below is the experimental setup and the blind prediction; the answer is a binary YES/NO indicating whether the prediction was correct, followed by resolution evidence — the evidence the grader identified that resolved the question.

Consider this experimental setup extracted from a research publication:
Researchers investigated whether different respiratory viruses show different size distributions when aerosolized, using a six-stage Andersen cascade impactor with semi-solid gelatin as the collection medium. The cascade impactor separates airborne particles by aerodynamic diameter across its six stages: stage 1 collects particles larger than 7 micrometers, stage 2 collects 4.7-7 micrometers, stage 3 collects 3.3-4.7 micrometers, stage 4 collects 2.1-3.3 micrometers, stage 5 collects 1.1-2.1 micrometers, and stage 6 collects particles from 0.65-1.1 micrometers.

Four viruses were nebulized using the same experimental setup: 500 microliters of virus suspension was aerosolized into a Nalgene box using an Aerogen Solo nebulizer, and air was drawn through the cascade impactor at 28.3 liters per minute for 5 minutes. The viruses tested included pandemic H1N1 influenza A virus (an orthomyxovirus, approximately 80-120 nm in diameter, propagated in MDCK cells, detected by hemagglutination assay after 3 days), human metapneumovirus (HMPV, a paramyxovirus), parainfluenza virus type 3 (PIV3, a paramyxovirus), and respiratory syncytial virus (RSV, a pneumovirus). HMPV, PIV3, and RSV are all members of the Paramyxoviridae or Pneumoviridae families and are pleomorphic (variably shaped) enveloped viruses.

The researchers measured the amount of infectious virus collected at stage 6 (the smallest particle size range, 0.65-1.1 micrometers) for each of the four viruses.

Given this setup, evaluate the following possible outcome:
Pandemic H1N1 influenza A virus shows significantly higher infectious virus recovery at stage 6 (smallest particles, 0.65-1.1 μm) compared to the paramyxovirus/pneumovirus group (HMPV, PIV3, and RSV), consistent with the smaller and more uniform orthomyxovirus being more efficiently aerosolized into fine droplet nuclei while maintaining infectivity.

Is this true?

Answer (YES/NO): YES